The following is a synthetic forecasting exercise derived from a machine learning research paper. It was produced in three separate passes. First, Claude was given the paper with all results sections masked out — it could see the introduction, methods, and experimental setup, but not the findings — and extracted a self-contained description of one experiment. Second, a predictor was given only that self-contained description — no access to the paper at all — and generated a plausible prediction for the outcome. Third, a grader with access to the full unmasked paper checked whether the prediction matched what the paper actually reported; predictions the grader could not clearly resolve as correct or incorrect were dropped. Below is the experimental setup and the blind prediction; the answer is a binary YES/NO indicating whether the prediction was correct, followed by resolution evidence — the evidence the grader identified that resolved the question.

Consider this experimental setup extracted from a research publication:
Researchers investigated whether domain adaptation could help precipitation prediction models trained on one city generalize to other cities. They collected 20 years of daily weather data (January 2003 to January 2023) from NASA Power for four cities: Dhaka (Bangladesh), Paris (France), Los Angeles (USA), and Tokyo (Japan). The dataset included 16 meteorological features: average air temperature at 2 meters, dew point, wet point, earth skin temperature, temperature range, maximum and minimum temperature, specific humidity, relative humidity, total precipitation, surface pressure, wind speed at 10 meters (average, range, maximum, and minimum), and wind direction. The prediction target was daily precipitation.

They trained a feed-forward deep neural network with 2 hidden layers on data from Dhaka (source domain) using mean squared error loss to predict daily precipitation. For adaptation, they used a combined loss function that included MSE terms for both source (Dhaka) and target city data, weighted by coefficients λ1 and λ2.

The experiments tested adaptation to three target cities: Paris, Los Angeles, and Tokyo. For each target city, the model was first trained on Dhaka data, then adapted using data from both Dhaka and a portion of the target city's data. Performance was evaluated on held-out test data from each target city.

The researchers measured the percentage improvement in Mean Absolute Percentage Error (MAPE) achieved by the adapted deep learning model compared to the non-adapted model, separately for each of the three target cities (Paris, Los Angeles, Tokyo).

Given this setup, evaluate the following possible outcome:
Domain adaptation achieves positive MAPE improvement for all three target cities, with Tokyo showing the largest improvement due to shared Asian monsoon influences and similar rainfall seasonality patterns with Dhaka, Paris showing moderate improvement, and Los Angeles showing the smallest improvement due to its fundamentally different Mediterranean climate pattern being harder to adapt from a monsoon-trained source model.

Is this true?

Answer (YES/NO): NO